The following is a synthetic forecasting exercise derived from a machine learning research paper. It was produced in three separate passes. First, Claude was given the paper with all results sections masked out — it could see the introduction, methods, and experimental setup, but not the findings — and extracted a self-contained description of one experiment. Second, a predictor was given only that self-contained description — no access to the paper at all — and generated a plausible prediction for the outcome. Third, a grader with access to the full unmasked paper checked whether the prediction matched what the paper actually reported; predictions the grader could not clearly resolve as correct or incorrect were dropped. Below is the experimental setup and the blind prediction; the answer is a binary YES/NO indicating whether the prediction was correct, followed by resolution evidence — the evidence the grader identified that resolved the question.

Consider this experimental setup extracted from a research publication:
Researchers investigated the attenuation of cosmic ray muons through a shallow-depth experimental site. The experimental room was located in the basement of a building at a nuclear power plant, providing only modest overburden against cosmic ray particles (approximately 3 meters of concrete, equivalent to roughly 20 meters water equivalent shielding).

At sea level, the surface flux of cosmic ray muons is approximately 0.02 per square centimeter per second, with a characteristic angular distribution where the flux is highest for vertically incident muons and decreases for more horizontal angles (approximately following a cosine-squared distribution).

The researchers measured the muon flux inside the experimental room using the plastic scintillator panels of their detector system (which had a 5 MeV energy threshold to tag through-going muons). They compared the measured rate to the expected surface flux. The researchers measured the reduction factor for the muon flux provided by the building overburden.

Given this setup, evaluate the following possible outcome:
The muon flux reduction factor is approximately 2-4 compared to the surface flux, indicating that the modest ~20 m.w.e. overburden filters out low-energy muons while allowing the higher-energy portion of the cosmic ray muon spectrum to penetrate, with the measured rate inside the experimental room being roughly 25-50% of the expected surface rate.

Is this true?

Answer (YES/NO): NO